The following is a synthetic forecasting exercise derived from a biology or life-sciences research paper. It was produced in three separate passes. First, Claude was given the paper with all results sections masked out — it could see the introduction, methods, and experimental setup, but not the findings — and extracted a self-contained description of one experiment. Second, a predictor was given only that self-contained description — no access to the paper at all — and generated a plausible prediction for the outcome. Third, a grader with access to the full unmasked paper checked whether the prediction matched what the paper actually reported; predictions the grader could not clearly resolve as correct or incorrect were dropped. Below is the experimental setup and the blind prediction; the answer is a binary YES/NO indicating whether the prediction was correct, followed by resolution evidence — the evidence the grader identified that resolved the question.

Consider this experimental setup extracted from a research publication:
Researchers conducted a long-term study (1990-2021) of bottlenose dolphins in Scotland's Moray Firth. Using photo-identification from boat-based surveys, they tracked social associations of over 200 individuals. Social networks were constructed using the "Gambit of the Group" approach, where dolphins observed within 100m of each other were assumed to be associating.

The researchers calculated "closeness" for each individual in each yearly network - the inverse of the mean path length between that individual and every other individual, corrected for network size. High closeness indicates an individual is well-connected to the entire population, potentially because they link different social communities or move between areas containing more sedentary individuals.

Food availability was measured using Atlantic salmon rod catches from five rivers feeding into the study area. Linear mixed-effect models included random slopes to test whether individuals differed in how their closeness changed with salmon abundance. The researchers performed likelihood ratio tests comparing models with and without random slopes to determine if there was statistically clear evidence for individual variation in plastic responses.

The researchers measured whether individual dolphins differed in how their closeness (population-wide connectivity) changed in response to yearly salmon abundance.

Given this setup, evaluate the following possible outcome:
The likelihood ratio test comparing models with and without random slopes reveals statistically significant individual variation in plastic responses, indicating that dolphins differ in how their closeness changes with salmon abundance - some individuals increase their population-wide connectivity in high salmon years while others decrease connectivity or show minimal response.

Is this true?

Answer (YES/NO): NO